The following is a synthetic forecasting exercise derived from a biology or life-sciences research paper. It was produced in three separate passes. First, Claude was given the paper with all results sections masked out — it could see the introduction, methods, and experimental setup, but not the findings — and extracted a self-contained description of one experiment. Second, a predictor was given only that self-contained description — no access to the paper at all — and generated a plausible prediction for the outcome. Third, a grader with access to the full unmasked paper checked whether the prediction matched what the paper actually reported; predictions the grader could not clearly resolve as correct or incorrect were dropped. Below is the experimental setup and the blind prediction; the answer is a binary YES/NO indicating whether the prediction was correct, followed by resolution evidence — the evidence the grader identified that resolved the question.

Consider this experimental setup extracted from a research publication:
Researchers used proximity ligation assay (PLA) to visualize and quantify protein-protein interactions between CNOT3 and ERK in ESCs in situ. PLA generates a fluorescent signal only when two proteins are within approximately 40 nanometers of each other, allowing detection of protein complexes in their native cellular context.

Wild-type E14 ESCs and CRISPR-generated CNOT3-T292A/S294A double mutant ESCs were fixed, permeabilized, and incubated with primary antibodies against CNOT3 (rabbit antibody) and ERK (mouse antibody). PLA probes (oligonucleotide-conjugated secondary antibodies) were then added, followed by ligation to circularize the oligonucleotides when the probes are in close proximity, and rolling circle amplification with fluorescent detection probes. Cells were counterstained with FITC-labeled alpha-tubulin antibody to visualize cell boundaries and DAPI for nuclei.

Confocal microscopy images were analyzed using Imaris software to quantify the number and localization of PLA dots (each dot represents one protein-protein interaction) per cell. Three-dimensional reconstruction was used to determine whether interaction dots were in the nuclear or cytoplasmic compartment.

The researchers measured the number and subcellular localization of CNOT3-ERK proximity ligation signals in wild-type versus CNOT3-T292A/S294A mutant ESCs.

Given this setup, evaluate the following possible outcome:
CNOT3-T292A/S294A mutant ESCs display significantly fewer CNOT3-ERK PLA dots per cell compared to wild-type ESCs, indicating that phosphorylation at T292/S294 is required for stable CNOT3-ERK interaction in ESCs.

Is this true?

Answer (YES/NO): YES